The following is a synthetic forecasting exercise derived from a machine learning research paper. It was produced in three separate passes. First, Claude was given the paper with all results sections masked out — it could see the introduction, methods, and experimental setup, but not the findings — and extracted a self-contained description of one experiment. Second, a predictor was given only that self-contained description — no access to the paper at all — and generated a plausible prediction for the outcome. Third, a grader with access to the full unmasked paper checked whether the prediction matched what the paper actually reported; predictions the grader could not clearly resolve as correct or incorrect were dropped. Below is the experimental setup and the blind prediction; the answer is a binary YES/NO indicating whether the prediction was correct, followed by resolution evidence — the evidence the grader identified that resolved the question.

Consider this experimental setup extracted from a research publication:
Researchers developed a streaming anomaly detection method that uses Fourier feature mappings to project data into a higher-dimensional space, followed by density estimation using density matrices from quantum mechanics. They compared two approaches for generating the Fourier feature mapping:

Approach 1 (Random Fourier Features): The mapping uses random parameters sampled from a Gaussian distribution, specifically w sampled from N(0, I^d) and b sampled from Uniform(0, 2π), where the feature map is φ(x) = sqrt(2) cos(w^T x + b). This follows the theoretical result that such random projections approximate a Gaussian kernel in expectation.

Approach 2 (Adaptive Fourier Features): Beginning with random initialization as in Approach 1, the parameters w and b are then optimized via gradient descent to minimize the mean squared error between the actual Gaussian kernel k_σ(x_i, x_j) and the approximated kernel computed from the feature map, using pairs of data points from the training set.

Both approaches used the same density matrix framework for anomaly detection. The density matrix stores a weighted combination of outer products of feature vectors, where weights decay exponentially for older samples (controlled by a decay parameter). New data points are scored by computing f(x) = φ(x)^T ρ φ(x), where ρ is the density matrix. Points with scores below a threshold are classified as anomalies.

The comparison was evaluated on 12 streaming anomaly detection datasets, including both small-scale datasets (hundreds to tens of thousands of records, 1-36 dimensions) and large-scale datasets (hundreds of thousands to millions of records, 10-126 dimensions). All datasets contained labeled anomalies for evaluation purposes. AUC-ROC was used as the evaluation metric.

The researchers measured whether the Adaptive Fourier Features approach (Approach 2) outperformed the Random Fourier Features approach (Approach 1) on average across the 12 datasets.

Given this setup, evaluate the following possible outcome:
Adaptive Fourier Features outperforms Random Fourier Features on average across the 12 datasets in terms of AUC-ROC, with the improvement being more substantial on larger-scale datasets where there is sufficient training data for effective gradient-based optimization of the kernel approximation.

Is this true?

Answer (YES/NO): NO